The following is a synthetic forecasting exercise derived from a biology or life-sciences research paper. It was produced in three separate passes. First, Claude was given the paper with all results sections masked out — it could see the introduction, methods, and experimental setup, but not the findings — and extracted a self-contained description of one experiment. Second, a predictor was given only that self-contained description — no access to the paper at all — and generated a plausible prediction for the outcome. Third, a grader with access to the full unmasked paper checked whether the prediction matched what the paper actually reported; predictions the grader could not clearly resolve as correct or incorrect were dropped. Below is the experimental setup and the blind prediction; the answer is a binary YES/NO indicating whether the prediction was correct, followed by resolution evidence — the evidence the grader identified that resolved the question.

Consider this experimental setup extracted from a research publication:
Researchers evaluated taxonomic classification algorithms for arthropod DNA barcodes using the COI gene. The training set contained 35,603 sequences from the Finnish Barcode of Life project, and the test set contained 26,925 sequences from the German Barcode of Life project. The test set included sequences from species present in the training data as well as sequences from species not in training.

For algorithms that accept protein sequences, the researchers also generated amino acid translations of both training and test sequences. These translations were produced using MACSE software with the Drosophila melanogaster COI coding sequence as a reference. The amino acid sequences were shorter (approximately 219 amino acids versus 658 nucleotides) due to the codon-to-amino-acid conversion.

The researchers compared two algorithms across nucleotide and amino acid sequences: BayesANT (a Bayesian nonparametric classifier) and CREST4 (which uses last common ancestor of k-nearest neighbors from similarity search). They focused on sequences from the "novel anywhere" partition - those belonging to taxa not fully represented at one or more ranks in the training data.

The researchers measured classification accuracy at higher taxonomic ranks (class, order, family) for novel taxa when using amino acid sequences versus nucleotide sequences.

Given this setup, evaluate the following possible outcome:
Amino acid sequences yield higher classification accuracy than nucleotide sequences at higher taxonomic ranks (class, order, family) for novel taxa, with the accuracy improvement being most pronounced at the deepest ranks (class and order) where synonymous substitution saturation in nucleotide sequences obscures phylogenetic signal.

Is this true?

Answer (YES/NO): YES